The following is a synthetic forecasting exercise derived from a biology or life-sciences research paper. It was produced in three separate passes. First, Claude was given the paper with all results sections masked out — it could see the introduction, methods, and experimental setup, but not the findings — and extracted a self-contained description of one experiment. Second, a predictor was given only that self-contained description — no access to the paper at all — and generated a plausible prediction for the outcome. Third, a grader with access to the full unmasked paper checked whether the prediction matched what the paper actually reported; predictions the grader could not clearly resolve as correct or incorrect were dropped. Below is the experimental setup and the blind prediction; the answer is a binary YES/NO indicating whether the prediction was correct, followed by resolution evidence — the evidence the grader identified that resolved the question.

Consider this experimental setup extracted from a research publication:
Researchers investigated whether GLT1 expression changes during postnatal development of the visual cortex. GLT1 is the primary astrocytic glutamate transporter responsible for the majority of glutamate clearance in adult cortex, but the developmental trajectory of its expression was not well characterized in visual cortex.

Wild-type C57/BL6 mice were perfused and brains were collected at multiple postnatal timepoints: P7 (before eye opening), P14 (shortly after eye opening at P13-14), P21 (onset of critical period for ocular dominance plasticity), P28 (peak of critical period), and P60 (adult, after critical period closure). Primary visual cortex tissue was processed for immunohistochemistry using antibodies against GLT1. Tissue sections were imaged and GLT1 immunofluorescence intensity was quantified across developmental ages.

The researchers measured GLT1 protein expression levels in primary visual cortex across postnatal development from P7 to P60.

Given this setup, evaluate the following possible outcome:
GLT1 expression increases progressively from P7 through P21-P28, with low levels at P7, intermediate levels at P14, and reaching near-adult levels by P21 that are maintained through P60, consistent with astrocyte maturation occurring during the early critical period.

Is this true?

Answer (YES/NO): NO